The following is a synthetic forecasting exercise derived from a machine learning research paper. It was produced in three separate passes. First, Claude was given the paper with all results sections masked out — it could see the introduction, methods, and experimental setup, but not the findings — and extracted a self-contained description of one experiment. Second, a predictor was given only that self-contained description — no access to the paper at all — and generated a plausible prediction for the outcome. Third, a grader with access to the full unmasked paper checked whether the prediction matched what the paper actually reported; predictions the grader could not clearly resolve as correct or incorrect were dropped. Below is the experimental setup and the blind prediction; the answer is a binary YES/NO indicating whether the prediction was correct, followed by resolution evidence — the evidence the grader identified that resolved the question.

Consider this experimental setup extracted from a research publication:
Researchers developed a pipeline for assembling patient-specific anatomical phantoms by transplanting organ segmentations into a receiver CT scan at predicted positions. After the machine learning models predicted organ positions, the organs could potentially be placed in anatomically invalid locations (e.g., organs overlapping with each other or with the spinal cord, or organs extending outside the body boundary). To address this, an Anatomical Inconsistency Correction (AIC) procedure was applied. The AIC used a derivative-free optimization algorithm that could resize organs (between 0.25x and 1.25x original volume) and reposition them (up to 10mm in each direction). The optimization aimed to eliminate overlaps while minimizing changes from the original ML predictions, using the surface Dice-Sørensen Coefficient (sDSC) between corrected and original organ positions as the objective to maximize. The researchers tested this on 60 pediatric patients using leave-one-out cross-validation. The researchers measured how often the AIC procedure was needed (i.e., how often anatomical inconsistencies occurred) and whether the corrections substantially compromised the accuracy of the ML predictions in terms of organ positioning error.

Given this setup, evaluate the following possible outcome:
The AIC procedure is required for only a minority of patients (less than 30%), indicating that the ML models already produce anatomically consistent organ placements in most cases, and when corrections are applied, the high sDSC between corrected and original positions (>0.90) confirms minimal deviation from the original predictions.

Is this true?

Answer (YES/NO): NO